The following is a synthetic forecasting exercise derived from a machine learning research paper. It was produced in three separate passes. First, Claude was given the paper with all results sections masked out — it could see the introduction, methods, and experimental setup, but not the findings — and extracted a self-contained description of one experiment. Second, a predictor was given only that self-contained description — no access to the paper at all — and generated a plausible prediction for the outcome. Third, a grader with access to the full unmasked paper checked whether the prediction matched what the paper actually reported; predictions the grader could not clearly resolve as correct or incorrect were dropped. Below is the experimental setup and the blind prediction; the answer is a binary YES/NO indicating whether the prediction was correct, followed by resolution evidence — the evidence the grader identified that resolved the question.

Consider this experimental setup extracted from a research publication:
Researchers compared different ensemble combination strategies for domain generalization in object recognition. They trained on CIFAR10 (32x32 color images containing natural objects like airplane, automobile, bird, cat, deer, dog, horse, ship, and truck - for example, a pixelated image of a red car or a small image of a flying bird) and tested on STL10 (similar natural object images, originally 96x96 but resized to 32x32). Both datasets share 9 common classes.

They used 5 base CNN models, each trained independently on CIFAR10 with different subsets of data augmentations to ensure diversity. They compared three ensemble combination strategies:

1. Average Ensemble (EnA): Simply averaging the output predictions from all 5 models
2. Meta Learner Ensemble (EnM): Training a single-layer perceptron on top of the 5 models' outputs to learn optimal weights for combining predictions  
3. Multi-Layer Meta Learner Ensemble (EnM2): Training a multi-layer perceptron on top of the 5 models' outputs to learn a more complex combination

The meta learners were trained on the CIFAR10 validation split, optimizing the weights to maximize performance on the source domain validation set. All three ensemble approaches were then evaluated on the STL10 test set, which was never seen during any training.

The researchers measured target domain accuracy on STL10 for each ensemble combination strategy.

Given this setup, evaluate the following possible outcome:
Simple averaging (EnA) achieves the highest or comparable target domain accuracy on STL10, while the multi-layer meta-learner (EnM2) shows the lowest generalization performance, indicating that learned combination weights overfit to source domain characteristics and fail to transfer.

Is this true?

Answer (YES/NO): NO